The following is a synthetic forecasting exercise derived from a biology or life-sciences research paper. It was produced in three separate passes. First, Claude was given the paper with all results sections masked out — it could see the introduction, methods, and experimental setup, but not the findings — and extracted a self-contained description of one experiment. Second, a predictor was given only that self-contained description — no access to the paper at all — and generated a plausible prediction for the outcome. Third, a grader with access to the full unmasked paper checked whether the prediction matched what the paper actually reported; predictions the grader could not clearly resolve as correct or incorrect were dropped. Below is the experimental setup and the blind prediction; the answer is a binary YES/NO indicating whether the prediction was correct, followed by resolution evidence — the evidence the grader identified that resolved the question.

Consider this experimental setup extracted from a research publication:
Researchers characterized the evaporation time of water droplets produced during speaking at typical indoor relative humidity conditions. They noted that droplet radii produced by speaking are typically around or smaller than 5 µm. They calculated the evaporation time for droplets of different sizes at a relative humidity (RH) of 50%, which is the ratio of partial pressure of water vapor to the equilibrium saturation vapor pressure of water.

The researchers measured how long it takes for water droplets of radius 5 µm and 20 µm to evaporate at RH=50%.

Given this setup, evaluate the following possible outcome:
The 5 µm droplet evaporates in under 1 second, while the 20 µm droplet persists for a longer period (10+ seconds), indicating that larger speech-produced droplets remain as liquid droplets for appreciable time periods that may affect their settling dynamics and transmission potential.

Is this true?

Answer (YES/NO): NO